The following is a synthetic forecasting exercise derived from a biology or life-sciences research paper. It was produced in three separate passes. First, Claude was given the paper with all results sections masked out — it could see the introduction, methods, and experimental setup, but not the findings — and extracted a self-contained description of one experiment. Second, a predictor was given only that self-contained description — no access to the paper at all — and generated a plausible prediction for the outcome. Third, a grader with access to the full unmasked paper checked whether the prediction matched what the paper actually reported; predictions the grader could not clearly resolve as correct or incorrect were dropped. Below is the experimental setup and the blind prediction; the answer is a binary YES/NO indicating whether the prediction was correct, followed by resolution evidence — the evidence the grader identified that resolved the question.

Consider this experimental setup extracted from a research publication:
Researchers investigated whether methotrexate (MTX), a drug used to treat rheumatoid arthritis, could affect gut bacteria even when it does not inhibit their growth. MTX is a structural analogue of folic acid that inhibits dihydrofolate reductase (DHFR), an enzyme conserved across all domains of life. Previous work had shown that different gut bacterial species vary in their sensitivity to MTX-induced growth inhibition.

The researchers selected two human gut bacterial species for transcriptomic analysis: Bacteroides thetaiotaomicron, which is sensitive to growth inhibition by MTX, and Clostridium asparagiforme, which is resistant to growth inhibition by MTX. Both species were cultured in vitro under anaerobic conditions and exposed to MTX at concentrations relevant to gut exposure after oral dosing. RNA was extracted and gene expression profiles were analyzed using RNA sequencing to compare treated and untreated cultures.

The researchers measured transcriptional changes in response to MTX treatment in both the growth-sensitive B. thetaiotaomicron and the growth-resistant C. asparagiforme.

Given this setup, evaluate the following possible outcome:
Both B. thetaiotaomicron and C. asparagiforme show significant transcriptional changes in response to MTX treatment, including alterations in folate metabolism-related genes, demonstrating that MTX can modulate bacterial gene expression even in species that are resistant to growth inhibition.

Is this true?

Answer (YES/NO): YES